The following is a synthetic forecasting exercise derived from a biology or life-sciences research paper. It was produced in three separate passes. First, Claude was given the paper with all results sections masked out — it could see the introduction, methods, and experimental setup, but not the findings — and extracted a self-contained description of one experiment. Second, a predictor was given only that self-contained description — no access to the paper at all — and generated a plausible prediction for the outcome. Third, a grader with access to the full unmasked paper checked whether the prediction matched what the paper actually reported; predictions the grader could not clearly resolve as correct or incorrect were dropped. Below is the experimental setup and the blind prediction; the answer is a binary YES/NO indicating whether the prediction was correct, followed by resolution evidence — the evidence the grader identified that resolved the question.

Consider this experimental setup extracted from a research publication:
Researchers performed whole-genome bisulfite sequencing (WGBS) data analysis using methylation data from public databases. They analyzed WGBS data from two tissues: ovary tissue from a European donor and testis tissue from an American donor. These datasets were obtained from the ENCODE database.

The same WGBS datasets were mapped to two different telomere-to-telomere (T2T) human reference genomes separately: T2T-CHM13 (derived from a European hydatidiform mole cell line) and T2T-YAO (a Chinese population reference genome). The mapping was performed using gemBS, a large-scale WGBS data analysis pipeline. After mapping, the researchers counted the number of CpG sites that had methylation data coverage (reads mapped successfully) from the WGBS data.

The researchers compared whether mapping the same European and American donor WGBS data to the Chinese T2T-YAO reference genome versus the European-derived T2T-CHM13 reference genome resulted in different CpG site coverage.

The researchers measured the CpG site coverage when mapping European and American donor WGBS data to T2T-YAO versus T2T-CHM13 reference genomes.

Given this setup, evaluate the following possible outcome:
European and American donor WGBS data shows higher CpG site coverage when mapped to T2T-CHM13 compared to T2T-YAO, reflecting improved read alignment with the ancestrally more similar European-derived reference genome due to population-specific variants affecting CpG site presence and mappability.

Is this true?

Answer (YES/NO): NO